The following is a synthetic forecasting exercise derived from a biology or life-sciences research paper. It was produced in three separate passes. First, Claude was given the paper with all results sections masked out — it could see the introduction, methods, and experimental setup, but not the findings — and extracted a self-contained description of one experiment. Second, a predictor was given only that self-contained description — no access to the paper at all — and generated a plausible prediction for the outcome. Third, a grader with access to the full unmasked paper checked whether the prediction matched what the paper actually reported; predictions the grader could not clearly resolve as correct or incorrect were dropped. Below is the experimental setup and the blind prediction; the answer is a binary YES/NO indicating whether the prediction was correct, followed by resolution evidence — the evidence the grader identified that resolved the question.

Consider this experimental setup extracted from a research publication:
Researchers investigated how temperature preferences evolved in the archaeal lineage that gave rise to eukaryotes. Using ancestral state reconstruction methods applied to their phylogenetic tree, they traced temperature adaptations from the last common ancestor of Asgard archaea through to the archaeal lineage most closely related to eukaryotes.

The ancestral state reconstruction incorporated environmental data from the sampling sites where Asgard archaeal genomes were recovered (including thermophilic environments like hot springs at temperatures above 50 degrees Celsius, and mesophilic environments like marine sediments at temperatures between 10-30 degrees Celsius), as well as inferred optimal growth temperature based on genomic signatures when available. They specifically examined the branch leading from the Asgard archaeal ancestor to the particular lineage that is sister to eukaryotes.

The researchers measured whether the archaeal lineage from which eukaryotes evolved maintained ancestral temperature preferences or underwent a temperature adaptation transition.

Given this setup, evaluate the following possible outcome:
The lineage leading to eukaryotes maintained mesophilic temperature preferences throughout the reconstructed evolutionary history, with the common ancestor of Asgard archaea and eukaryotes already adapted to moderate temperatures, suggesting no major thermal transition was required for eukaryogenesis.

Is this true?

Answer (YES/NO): NO